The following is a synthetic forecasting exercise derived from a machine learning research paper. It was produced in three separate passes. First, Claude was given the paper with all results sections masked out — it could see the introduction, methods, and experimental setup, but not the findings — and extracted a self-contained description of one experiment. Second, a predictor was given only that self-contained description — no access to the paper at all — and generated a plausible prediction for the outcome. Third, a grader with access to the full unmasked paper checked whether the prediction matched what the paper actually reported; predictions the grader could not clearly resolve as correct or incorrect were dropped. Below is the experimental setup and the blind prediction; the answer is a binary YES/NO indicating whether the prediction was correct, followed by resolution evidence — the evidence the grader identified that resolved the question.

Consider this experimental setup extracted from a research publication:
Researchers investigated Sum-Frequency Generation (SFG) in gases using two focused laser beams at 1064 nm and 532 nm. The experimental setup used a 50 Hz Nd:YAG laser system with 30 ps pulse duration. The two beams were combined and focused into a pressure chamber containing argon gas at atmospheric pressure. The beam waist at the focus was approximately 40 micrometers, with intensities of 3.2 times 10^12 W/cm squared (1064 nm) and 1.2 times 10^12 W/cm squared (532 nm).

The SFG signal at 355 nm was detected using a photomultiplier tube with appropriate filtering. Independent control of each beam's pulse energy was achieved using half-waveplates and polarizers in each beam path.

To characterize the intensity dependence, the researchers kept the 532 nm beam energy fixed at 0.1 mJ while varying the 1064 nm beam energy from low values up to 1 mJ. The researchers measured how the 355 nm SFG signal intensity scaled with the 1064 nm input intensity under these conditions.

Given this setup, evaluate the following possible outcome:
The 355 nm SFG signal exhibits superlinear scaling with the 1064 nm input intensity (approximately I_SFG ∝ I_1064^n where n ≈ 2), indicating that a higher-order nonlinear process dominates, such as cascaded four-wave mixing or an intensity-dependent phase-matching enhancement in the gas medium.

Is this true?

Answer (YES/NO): NO